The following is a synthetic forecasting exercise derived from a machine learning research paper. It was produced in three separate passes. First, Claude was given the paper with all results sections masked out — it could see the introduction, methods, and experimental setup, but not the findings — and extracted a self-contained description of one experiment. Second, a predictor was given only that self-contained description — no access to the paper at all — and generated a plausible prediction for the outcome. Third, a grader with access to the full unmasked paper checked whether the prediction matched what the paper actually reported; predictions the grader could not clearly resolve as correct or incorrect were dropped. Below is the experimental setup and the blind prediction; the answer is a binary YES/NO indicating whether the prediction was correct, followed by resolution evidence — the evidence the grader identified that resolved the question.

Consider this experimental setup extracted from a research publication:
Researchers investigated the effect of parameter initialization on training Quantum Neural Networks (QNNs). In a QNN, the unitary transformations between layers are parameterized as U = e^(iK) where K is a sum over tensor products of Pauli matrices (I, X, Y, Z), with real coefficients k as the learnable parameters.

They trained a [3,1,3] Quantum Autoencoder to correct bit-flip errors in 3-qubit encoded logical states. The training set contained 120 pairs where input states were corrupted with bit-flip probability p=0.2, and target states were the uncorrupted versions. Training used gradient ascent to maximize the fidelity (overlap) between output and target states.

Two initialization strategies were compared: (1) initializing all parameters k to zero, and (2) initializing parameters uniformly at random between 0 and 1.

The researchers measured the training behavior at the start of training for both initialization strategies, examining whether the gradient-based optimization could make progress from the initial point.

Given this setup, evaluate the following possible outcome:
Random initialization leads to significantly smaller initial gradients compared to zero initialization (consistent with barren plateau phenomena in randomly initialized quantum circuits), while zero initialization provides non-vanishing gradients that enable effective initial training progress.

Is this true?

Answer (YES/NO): NO